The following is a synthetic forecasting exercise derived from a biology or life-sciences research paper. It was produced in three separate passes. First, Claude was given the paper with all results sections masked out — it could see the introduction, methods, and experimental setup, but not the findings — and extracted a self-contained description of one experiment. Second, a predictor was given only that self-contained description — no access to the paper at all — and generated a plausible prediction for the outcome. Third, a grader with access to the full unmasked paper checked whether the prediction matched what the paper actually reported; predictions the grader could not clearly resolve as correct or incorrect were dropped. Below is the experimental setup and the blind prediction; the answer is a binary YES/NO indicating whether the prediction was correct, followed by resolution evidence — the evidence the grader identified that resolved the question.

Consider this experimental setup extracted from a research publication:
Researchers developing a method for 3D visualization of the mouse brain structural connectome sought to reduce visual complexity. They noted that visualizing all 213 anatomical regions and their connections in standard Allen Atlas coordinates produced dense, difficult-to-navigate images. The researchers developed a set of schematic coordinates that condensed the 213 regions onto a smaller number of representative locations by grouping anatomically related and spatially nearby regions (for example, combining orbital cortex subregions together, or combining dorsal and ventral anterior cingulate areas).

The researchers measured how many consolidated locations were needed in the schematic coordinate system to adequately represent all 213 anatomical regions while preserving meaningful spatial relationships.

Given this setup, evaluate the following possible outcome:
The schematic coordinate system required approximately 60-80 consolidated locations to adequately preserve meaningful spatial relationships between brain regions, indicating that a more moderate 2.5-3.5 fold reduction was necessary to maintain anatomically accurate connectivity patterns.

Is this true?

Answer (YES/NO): NO